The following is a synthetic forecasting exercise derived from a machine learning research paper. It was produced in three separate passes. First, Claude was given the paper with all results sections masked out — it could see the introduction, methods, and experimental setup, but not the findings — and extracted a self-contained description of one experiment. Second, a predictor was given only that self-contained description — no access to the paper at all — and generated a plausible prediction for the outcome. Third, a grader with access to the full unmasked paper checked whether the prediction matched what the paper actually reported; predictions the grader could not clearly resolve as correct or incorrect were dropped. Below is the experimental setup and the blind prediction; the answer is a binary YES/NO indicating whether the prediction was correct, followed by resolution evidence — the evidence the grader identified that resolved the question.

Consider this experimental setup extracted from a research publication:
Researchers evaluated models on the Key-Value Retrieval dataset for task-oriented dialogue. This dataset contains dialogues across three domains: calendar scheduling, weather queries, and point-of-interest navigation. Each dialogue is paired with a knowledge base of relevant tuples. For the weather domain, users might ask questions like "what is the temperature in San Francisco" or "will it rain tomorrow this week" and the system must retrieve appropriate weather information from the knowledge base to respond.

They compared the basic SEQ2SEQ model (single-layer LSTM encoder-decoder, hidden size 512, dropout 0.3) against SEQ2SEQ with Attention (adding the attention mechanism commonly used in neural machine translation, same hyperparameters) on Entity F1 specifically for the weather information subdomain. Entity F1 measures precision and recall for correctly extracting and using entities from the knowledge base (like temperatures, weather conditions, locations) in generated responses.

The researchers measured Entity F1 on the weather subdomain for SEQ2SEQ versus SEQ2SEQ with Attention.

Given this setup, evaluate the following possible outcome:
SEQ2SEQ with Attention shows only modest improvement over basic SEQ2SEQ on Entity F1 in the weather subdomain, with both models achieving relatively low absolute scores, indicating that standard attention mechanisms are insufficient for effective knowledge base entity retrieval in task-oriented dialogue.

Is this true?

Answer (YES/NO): NO